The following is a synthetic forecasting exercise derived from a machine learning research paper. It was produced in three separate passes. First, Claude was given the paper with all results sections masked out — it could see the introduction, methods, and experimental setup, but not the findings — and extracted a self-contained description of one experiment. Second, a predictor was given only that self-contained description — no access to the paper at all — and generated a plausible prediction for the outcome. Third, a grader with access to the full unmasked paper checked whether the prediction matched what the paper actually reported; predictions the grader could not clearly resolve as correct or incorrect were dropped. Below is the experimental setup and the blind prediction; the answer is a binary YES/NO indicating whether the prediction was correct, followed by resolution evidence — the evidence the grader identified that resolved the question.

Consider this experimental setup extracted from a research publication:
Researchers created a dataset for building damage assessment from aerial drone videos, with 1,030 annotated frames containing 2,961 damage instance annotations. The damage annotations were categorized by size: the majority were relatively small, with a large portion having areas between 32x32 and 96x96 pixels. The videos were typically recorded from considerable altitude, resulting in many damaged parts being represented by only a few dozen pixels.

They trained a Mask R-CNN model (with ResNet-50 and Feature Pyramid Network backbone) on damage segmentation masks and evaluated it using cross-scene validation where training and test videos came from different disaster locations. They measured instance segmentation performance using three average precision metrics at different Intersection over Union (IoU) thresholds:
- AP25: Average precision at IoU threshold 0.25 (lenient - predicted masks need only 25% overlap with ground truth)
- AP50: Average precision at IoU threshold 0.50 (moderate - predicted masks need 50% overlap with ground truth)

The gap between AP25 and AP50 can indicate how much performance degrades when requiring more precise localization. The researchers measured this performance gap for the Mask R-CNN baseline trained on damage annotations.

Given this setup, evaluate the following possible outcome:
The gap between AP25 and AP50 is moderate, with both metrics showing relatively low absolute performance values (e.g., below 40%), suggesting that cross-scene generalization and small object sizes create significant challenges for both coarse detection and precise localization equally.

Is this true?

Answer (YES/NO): NO